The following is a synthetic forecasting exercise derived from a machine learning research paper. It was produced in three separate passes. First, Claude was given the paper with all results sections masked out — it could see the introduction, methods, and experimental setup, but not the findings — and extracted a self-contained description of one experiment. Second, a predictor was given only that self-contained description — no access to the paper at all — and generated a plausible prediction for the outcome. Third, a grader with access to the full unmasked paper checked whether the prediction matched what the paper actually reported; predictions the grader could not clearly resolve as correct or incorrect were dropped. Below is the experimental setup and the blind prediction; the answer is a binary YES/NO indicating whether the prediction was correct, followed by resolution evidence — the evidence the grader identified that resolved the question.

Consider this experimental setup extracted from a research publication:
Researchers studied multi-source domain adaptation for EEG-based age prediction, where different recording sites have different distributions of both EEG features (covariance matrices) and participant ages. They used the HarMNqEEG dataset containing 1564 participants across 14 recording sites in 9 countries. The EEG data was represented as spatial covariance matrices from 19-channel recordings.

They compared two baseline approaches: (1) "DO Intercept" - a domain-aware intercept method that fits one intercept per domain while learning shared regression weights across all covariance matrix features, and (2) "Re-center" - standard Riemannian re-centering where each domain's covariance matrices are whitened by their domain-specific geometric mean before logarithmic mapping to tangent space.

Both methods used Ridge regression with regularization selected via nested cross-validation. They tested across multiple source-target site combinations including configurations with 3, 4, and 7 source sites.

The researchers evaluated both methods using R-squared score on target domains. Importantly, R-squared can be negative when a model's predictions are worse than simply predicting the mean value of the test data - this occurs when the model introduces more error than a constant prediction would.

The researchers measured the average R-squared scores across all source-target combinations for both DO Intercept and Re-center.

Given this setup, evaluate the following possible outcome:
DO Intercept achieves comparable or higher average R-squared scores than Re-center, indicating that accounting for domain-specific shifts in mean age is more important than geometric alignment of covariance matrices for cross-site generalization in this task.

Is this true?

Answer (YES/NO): YES